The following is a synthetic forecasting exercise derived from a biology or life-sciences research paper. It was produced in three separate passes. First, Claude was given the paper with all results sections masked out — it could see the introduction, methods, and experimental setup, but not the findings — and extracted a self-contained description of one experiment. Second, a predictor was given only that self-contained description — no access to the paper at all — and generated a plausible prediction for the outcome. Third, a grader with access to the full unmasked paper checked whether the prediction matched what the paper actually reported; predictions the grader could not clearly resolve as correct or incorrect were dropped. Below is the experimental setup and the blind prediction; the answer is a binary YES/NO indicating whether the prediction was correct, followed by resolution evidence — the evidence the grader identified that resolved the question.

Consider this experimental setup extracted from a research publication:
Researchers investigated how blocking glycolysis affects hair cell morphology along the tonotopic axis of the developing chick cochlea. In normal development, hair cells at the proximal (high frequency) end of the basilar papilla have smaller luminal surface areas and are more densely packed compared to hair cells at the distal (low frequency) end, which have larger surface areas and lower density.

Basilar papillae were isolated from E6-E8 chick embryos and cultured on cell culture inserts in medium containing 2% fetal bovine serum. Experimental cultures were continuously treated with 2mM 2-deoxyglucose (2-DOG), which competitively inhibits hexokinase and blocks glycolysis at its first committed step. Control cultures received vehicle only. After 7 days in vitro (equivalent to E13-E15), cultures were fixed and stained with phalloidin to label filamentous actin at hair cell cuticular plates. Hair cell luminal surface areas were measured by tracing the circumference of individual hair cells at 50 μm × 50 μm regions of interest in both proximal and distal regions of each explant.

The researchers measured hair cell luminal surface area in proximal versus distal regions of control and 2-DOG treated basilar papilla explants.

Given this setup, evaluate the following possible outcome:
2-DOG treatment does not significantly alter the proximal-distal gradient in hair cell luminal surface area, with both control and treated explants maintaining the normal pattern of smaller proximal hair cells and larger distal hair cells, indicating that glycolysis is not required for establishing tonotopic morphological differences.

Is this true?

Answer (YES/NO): NO